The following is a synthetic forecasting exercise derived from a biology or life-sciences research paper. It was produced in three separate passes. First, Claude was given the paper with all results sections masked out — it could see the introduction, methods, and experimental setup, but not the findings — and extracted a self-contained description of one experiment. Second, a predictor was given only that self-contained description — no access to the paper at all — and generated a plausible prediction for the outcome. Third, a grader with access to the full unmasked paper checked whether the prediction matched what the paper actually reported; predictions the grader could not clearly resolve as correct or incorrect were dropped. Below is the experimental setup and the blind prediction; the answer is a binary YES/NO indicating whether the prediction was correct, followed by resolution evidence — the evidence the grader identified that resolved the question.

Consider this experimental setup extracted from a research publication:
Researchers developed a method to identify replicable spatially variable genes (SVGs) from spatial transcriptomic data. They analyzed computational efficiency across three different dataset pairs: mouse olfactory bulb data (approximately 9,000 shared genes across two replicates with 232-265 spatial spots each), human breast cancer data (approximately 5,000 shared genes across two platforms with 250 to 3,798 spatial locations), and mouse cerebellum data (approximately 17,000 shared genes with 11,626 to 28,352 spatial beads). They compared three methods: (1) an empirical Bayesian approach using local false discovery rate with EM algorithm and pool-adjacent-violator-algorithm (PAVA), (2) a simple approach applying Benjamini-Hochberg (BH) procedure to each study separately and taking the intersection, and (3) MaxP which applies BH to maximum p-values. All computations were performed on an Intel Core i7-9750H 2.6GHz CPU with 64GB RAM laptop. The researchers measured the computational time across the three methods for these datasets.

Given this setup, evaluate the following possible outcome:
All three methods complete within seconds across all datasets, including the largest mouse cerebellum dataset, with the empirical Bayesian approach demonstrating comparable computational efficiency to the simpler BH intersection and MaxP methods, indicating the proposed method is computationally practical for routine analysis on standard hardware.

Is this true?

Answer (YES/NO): NO